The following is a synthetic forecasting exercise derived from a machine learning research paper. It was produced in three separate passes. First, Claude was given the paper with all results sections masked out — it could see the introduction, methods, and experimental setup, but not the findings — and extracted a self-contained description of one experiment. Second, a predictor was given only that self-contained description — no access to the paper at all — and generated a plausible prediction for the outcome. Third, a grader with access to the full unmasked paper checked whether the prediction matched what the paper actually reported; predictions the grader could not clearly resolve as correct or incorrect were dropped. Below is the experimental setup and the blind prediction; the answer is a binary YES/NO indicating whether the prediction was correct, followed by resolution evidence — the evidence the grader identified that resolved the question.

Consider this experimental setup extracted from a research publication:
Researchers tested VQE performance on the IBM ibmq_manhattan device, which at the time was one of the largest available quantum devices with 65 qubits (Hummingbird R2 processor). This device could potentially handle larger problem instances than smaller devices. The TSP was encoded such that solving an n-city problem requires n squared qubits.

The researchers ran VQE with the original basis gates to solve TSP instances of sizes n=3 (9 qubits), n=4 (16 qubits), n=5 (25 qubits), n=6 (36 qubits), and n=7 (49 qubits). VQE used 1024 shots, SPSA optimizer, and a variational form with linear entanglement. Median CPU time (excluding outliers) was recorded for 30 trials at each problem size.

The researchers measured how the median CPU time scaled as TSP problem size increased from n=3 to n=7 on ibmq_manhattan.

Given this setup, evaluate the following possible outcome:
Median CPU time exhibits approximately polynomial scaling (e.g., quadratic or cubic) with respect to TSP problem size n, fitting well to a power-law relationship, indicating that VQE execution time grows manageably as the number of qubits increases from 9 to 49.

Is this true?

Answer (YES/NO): NO